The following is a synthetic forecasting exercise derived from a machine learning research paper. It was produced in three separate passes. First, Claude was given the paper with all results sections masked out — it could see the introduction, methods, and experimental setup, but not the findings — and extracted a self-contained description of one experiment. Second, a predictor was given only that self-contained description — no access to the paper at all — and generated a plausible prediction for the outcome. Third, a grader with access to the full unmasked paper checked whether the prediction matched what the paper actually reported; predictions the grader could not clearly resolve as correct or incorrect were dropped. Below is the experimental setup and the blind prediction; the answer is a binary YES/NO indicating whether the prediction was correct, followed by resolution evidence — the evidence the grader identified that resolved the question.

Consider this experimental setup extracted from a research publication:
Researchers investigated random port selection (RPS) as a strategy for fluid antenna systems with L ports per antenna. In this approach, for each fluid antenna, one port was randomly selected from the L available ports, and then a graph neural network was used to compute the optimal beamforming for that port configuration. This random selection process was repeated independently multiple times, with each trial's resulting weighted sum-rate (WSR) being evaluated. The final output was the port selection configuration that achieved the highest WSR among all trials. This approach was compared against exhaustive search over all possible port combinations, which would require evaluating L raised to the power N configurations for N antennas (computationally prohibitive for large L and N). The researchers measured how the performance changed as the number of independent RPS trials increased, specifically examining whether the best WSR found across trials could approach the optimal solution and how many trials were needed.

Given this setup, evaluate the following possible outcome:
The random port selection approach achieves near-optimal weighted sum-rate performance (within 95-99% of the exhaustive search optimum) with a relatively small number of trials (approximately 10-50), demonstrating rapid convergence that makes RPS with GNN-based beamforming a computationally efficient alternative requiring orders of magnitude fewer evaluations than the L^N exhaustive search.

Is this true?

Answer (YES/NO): NO